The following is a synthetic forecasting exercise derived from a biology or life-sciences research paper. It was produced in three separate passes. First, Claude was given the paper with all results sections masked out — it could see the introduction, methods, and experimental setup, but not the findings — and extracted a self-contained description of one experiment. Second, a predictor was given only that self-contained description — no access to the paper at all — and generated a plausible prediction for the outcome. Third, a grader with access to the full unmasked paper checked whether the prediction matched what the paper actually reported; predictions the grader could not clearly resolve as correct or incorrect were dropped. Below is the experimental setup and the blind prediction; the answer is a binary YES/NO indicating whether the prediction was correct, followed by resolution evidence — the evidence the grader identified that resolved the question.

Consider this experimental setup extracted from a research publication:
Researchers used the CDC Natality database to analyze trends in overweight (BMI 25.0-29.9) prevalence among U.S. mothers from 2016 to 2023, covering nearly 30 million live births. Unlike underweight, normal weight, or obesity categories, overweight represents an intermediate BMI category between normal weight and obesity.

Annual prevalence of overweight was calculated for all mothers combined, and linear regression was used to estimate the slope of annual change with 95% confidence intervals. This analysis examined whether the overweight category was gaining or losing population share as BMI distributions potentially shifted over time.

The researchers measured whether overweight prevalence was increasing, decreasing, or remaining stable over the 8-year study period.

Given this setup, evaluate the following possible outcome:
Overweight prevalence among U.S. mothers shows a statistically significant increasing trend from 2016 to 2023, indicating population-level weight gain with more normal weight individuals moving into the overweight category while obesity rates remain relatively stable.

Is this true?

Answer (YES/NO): NO